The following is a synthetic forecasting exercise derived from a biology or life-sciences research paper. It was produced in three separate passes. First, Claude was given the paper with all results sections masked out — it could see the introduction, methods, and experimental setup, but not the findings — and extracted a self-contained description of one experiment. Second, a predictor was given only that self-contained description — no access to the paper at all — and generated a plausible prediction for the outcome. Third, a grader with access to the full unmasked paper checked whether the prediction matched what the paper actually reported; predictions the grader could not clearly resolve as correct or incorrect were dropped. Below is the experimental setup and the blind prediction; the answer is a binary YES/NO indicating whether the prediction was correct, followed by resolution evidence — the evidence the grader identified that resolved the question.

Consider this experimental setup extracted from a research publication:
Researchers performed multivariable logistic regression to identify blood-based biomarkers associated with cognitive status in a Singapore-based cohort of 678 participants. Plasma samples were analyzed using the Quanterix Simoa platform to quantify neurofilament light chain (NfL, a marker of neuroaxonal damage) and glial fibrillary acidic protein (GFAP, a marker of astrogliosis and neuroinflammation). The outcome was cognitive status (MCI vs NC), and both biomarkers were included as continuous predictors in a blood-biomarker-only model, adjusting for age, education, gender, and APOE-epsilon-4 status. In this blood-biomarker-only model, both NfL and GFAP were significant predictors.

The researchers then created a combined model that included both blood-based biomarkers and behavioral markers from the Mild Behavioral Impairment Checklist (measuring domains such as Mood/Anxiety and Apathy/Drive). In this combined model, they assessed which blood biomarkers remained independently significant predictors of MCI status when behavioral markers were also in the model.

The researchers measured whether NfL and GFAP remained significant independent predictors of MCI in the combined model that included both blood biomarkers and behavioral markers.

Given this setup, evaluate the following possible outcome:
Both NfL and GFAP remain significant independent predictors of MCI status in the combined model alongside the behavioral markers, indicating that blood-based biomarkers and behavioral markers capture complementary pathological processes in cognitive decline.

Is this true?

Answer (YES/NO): NO